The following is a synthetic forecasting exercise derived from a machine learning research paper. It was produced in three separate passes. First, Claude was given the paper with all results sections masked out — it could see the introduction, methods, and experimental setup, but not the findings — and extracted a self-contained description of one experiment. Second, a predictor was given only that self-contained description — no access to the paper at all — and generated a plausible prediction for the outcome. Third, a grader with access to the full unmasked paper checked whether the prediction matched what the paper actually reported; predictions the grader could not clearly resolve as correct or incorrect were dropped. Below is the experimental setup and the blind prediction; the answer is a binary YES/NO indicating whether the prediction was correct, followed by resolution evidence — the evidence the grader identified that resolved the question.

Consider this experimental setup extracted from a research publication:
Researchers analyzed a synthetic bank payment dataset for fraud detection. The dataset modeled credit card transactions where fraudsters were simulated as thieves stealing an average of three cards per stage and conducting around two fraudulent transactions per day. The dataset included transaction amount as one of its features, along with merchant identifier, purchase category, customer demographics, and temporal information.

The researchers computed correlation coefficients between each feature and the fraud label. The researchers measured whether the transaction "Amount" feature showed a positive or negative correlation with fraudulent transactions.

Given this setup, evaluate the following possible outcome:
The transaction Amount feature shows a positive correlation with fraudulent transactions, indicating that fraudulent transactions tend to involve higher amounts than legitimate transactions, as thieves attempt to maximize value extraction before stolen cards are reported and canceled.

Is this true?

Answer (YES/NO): YES